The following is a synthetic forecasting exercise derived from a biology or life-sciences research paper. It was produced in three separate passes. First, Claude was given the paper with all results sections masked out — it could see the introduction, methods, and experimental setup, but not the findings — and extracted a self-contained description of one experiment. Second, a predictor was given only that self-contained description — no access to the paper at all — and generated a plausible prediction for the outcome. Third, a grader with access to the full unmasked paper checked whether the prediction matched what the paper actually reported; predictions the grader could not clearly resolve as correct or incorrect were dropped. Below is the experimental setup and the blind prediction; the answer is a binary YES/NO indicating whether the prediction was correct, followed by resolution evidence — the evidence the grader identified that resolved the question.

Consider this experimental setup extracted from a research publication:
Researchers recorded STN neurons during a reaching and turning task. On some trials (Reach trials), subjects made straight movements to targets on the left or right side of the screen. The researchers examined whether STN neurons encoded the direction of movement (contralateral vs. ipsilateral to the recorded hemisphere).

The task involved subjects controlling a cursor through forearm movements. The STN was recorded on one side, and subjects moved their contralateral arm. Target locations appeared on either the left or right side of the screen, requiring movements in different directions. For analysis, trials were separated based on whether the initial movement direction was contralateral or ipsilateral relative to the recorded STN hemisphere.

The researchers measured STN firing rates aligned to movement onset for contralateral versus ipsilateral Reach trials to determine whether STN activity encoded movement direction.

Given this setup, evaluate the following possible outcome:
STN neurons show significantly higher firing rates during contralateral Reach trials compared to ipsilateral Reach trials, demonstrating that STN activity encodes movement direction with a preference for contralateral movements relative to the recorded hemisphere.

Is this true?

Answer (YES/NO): NO